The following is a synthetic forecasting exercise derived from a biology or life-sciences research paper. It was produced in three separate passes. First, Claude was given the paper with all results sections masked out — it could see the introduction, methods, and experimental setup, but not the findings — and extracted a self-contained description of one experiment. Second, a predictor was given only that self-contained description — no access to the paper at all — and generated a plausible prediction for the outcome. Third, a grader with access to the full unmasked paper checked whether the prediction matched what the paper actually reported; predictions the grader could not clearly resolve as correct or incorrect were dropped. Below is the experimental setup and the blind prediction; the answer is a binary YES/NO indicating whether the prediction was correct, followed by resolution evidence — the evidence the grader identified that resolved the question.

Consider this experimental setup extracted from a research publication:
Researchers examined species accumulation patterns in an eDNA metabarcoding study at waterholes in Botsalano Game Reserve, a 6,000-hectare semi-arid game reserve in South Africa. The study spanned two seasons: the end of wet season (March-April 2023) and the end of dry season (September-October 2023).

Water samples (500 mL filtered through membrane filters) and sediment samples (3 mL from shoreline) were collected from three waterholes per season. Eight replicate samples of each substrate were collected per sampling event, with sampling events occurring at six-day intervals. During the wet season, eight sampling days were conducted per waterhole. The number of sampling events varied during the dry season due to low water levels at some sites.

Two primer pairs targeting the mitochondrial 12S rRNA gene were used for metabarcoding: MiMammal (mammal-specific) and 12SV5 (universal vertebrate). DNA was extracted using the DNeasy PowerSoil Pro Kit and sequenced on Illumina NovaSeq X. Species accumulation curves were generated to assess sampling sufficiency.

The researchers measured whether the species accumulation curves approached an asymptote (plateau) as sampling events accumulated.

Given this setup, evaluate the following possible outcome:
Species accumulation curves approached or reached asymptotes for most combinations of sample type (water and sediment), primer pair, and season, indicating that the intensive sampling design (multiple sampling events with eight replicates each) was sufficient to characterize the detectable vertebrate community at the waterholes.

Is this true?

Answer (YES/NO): NO